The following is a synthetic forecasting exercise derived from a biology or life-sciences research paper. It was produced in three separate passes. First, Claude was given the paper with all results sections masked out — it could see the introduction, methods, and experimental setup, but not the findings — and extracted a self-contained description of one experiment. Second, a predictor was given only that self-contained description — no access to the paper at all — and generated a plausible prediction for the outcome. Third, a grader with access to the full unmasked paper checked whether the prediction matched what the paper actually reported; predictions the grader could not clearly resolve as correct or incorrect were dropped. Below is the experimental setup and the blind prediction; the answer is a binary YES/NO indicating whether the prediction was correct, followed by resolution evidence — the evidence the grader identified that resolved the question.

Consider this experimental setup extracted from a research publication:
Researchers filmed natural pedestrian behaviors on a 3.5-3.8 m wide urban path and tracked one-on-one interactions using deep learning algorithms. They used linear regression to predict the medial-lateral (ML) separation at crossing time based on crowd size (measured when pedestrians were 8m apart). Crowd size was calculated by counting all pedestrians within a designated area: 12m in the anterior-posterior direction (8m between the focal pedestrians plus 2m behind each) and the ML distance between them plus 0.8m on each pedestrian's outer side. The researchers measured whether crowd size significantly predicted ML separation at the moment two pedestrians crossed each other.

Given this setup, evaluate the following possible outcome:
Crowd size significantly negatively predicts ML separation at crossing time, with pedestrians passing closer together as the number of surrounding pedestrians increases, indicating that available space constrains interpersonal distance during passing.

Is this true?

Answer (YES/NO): NO